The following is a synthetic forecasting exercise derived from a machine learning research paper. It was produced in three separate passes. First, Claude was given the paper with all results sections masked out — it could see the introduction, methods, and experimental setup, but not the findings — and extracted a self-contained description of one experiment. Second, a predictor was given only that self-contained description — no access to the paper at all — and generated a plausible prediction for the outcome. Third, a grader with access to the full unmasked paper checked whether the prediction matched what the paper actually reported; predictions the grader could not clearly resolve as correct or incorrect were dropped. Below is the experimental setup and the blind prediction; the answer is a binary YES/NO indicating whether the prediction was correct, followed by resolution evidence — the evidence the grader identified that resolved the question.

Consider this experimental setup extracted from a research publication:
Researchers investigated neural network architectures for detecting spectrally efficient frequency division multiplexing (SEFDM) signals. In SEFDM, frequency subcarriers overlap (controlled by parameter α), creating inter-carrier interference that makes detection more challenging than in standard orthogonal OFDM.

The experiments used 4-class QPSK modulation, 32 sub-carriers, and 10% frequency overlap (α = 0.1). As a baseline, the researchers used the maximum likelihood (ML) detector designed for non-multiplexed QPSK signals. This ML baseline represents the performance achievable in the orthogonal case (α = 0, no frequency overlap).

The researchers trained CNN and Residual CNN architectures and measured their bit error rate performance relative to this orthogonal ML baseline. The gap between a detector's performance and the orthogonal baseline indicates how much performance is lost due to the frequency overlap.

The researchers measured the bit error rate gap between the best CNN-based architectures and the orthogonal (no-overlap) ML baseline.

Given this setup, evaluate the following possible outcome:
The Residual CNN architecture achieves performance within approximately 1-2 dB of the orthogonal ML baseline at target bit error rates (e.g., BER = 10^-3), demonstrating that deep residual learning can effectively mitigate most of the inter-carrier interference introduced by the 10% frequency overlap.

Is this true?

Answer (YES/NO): YES